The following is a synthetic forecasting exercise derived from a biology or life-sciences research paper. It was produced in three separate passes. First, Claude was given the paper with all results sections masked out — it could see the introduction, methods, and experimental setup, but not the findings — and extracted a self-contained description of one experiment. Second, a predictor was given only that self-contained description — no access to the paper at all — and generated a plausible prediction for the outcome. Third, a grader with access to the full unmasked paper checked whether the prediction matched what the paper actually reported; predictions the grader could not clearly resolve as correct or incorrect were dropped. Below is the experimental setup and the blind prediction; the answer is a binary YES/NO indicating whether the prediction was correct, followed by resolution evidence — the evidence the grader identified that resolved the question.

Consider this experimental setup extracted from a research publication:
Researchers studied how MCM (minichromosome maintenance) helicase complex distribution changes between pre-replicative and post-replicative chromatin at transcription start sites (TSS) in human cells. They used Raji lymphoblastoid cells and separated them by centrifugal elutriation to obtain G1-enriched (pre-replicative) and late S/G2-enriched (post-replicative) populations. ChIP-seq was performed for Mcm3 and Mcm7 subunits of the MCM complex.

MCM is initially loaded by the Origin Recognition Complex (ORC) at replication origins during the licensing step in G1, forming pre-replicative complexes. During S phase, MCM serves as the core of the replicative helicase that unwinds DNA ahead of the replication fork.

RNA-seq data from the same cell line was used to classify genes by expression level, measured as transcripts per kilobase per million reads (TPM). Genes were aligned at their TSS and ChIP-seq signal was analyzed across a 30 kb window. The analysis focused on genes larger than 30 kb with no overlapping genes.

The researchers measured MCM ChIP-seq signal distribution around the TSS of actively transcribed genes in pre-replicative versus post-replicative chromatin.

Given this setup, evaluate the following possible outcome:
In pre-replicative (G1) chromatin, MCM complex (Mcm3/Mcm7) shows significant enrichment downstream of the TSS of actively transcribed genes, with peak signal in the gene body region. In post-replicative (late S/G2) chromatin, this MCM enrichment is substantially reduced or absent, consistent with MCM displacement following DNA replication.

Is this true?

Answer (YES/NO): NO